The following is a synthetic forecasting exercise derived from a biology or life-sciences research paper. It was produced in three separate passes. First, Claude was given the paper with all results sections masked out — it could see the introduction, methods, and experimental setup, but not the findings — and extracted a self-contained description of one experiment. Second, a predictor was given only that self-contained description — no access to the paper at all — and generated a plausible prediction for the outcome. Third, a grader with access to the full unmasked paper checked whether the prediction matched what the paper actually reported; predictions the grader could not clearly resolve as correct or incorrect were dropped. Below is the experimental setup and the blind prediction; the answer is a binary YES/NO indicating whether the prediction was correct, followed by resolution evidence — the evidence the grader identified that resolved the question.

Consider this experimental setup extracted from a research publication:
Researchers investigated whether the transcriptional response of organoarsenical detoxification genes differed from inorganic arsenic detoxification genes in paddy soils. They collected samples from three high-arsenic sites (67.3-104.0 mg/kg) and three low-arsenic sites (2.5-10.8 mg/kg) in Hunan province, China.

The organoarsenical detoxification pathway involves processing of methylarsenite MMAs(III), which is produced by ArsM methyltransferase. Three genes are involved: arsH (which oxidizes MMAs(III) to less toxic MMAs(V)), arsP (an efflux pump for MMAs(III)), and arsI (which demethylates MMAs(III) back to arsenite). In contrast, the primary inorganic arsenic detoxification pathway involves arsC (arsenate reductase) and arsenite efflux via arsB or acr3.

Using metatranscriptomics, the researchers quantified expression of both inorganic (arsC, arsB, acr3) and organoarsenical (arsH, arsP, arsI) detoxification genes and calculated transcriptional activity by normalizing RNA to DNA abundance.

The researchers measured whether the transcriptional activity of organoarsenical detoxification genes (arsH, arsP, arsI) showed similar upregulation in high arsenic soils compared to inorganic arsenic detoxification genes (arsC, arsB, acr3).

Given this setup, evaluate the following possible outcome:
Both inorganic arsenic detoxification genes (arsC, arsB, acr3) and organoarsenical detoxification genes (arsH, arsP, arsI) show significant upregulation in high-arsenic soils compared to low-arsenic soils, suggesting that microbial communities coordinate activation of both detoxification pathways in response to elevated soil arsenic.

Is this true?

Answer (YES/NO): YES